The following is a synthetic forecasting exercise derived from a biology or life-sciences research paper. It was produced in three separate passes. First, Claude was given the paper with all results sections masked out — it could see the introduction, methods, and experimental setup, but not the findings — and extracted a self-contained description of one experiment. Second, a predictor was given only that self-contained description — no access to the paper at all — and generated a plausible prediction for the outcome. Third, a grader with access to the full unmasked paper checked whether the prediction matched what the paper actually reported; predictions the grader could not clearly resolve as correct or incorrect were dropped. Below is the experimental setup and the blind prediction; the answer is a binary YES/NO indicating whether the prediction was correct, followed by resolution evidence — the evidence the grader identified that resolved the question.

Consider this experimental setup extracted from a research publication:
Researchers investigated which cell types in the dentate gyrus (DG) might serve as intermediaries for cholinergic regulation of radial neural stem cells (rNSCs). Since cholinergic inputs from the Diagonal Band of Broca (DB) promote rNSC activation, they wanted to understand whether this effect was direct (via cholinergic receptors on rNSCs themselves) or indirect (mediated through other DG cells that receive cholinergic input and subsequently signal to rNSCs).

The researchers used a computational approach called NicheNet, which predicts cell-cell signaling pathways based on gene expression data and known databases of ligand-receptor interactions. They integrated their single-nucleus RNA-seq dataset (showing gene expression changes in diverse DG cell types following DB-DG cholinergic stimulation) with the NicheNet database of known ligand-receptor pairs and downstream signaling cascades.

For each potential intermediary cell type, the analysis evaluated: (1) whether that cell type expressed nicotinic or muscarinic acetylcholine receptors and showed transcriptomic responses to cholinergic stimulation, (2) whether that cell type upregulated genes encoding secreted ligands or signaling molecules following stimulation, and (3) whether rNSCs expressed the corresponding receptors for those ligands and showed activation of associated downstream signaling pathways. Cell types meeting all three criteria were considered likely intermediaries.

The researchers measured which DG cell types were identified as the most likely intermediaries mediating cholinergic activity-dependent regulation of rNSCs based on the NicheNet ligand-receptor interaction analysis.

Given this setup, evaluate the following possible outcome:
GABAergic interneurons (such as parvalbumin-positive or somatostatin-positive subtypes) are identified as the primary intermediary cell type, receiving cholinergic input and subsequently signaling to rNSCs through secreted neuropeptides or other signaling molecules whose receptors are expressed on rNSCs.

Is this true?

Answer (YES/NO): NO